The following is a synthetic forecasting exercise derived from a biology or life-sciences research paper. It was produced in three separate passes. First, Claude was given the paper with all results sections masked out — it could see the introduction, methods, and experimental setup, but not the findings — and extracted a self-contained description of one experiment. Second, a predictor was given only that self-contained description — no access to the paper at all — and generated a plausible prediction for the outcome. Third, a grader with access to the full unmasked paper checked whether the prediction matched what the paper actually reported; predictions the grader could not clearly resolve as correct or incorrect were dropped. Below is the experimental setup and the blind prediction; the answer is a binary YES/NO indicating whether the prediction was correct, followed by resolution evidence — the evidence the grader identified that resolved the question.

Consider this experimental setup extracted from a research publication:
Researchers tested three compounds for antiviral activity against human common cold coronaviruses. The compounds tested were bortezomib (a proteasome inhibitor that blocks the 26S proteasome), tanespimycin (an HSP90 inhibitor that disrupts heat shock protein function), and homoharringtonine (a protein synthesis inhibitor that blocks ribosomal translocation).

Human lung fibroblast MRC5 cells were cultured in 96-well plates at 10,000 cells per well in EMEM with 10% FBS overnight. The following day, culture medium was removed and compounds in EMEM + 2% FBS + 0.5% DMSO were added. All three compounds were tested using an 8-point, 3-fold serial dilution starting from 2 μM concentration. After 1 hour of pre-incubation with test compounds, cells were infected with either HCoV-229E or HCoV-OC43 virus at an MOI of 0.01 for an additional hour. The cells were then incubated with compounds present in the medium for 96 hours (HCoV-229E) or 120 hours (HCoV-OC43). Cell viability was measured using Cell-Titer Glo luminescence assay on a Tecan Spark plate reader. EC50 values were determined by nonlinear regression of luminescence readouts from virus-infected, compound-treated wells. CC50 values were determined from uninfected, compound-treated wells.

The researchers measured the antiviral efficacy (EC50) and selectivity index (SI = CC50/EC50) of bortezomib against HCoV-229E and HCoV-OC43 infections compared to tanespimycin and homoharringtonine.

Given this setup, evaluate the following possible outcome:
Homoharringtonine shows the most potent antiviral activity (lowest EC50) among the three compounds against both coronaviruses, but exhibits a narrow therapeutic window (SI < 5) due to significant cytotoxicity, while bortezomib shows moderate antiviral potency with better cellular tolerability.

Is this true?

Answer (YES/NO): NO